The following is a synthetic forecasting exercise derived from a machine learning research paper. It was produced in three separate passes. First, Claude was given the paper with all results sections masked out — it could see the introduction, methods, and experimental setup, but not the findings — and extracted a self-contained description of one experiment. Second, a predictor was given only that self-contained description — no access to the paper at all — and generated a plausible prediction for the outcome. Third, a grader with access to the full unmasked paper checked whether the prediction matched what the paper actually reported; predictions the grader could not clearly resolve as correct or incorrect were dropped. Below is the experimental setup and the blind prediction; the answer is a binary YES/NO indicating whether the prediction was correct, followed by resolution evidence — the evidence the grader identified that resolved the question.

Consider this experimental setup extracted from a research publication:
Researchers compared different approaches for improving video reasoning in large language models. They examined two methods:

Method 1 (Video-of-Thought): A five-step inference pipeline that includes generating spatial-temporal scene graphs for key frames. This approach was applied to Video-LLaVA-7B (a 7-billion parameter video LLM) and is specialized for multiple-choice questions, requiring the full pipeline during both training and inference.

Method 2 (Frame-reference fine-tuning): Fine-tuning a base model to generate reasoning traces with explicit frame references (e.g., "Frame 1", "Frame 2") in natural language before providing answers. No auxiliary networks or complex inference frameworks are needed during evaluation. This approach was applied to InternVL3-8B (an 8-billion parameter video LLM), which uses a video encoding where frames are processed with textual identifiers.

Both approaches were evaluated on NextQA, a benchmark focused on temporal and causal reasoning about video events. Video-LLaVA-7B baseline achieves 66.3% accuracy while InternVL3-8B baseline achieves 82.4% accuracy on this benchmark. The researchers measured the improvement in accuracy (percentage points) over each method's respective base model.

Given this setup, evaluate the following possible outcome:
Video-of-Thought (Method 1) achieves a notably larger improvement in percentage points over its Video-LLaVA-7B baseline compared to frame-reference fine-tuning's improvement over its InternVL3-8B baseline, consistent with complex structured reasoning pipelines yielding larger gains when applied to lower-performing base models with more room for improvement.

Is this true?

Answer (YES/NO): YES